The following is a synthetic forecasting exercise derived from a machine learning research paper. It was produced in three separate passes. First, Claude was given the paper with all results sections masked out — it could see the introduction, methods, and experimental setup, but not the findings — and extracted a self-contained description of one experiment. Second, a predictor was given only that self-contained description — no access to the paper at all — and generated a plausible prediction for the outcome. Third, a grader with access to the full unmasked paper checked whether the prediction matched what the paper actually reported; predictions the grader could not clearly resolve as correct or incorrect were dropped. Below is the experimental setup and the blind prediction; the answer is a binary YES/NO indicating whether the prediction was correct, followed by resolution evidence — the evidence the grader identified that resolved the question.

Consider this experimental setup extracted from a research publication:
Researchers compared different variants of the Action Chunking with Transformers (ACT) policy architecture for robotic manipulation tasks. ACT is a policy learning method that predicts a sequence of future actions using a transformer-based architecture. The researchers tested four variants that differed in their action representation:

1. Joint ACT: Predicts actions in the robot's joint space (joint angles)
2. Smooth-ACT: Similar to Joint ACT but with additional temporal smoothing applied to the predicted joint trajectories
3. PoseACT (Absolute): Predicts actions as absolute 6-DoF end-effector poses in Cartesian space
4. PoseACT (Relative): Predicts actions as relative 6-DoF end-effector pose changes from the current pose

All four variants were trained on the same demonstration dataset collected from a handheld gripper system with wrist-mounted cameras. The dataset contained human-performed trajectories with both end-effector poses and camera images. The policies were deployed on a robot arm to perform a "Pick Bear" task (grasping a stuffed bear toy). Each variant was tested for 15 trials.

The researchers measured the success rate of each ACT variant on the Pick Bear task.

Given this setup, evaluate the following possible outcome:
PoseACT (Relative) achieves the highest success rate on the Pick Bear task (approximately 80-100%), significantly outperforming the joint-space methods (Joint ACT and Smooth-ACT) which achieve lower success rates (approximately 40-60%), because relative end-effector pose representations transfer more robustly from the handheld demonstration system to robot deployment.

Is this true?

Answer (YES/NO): NO